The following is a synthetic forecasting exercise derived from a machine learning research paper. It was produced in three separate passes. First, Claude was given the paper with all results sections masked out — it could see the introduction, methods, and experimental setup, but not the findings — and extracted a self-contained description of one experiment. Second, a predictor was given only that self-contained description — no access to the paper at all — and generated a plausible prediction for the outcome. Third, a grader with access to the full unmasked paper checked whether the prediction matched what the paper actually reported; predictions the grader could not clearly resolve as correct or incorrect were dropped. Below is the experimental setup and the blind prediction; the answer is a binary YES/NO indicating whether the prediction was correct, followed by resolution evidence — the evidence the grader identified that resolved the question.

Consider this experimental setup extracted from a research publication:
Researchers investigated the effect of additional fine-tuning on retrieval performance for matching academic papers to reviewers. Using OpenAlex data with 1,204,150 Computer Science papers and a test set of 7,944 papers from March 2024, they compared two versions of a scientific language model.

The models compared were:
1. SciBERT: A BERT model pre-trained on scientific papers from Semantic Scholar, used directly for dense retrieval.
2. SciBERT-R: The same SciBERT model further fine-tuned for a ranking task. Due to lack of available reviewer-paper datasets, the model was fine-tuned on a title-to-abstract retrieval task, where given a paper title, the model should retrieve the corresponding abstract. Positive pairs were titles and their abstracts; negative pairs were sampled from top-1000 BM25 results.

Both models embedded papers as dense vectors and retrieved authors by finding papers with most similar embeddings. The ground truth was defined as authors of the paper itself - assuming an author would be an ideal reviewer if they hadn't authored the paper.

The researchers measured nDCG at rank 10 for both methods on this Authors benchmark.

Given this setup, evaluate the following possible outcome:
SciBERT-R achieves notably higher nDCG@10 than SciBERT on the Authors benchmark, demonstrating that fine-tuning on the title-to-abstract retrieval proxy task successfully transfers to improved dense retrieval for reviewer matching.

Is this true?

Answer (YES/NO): NO